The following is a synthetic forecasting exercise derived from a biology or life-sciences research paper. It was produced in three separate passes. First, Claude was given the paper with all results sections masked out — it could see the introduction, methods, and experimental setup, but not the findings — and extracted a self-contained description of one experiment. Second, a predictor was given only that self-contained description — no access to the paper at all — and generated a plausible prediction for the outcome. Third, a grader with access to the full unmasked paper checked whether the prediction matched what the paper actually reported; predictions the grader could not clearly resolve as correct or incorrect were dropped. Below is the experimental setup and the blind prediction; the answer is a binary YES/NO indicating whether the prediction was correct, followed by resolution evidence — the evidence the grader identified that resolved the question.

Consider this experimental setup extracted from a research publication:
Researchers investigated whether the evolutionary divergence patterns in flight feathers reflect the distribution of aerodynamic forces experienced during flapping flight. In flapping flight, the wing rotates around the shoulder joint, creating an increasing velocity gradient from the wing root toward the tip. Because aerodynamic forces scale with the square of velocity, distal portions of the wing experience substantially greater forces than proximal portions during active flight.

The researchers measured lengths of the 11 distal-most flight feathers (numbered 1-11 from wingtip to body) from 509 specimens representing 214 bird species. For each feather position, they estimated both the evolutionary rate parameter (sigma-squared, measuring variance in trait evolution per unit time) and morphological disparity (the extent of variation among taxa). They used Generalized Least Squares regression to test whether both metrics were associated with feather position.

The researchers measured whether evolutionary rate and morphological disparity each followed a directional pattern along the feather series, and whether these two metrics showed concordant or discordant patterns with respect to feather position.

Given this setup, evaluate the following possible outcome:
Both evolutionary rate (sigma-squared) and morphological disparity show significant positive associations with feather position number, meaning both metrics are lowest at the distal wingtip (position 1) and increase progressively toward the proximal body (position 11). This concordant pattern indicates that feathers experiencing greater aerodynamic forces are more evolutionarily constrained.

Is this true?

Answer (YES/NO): NO